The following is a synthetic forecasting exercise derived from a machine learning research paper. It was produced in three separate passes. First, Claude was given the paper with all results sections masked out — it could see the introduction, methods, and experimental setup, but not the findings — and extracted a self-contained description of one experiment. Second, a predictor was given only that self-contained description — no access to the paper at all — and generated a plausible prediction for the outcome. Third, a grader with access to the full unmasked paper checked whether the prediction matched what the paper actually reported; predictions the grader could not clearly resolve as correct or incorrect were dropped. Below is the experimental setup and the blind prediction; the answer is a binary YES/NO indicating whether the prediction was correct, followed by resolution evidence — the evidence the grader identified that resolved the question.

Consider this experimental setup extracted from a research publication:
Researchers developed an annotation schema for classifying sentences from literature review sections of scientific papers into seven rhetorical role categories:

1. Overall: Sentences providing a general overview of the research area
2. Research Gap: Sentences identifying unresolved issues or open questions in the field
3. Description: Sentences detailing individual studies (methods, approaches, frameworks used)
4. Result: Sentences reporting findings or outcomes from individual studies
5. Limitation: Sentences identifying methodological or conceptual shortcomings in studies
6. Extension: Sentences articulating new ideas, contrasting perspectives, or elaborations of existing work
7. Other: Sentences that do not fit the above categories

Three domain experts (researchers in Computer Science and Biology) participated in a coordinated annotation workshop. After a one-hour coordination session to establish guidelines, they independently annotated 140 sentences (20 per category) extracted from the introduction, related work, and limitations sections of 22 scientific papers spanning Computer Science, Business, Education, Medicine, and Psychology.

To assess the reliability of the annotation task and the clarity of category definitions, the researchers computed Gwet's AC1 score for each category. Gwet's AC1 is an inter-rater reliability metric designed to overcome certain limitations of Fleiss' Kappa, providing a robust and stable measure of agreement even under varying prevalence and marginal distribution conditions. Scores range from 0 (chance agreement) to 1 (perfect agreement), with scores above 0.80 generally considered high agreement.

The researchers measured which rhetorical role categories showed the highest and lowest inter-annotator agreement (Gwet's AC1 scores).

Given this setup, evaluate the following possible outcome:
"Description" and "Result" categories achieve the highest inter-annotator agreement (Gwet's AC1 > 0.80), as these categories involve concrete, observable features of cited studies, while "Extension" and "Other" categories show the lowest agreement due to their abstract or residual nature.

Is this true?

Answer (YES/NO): NO